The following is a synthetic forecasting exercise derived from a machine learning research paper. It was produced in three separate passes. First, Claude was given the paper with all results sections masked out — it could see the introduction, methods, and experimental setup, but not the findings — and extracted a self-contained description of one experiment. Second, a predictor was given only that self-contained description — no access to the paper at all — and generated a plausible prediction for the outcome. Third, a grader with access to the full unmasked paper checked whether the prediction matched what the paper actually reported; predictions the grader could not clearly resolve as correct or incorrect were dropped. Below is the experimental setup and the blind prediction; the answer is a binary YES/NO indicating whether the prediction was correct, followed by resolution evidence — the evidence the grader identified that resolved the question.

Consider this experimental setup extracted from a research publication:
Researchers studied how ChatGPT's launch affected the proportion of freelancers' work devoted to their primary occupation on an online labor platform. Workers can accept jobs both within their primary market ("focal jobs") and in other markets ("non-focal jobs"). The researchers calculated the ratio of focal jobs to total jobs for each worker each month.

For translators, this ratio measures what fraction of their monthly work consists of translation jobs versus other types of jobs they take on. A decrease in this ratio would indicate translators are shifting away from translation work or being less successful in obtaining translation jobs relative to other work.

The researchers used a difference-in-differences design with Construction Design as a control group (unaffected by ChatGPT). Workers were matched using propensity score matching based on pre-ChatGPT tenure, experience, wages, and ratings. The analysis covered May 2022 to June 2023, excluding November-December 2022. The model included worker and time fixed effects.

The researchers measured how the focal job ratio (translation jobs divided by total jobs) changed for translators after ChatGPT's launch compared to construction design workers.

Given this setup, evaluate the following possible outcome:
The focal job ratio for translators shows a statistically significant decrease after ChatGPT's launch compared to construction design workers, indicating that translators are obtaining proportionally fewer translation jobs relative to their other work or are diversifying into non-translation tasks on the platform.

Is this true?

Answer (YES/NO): YES